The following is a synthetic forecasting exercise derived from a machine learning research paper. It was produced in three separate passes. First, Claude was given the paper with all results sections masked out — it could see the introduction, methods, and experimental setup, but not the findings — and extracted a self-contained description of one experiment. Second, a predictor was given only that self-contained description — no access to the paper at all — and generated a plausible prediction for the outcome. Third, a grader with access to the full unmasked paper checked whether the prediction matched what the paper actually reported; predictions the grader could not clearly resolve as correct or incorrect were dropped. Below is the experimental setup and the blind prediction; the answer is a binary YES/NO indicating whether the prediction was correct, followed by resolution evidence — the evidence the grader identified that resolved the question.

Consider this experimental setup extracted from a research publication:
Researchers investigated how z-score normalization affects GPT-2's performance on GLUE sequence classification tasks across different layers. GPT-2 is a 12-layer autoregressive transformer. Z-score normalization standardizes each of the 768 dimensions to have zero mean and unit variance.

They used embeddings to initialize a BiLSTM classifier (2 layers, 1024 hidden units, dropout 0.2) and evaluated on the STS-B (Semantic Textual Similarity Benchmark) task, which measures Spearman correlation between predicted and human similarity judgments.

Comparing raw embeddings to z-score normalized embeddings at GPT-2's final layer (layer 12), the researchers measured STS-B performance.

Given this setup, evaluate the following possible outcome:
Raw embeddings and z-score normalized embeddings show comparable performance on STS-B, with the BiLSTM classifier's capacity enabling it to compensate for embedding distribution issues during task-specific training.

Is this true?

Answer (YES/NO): NO